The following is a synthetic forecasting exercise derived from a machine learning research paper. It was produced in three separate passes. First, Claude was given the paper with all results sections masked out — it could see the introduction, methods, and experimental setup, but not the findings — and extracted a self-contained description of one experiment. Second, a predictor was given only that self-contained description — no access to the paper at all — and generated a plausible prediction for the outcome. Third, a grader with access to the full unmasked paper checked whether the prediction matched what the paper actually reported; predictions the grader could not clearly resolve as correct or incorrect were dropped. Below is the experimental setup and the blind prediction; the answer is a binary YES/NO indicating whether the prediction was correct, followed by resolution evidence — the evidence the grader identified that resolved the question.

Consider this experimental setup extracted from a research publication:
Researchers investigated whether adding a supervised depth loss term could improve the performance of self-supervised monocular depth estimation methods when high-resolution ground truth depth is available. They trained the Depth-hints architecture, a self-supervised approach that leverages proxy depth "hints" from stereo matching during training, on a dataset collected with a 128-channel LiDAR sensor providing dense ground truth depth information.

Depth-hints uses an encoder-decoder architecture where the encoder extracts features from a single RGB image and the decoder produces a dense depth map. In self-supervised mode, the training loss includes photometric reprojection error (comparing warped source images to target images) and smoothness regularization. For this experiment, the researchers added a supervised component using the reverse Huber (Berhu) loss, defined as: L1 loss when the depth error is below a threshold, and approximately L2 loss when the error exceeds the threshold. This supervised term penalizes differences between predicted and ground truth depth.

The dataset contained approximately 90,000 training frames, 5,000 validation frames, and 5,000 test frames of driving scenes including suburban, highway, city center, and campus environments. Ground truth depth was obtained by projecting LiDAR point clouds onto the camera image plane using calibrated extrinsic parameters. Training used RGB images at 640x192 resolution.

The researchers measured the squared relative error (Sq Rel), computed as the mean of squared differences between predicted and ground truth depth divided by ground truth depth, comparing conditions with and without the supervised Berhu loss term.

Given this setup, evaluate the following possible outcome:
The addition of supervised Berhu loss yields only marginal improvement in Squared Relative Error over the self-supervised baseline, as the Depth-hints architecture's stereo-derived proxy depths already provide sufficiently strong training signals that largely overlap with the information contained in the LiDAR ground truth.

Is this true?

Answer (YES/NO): NO